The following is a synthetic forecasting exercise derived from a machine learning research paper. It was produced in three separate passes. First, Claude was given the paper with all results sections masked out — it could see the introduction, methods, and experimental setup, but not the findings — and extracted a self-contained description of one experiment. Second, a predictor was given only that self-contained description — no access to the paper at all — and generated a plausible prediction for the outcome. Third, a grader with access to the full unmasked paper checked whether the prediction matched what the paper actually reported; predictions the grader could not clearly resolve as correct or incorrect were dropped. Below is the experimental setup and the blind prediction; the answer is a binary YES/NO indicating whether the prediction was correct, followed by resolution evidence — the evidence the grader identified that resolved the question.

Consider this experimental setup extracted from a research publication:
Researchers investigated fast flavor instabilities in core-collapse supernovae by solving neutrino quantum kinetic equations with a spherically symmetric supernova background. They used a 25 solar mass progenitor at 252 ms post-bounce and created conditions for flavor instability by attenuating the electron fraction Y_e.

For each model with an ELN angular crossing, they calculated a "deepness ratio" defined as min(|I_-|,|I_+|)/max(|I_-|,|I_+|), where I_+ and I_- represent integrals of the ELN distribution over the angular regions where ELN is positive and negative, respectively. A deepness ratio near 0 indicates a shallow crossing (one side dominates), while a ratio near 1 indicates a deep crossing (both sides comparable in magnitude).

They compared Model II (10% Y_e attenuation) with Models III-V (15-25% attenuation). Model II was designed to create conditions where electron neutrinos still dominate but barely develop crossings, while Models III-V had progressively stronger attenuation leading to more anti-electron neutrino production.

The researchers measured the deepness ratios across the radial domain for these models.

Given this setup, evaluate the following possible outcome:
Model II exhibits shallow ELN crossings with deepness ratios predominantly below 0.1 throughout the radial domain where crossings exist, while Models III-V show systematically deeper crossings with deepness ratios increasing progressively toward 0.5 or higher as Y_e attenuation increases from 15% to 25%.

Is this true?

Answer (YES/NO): NO